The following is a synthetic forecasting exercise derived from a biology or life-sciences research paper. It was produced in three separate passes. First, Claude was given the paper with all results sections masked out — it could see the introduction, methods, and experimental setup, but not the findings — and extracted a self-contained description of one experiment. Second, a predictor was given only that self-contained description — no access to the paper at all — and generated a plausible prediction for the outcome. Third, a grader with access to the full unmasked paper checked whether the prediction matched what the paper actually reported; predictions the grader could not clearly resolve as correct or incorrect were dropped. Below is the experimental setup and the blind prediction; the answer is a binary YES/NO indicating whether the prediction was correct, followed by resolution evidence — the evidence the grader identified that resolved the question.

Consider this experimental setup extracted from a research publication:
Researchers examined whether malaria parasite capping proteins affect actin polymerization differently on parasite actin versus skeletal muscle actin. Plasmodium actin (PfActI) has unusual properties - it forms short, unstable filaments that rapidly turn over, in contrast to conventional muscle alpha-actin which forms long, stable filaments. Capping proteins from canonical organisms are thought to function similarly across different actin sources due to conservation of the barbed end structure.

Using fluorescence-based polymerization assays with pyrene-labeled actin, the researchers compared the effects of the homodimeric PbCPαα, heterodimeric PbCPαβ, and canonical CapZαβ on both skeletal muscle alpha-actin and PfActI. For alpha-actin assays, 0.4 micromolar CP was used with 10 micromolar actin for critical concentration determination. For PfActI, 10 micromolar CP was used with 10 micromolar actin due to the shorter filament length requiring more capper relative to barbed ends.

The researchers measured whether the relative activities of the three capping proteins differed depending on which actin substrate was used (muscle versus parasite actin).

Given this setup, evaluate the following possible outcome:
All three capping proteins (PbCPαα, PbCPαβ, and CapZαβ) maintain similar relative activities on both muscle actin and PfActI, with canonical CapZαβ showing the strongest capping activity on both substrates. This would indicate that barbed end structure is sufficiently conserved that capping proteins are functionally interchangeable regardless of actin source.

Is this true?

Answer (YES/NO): NO